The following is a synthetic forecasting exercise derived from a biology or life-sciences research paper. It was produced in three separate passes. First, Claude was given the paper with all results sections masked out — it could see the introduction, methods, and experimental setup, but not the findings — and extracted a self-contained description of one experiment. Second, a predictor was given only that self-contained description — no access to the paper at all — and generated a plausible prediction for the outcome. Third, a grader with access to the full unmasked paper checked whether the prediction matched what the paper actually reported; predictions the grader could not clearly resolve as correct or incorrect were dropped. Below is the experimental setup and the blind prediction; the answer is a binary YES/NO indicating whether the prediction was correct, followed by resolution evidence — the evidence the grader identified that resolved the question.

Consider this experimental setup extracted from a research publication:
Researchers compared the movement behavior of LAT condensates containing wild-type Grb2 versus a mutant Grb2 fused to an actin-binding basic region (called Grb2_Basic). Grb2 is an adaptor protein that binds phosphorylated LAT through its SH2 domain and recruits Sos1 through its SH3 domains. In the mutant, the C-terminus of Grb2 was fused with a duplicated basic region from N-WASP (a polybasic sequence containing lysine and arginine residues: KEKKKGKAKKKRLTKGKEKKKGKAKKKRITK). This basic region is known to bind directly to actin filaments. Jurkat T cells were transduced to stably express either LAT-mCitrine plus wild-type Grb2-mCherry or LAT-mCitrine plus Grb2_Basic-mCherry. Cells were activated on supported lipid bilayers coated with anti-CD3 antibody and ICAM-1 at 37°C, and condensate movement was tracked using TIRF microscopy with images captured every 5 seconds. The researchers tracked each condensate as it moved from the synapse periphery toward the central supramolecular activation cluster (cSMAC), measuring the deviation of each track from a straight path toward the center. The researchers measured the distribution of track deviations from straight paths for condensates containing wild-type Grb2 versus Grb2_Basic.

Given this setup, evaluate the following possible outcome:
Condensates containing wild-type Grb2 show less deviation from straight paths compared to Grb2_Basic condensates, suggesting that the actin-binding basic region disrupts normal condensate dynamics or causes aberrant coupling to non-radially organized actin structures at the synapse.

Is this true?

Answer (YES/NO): YES